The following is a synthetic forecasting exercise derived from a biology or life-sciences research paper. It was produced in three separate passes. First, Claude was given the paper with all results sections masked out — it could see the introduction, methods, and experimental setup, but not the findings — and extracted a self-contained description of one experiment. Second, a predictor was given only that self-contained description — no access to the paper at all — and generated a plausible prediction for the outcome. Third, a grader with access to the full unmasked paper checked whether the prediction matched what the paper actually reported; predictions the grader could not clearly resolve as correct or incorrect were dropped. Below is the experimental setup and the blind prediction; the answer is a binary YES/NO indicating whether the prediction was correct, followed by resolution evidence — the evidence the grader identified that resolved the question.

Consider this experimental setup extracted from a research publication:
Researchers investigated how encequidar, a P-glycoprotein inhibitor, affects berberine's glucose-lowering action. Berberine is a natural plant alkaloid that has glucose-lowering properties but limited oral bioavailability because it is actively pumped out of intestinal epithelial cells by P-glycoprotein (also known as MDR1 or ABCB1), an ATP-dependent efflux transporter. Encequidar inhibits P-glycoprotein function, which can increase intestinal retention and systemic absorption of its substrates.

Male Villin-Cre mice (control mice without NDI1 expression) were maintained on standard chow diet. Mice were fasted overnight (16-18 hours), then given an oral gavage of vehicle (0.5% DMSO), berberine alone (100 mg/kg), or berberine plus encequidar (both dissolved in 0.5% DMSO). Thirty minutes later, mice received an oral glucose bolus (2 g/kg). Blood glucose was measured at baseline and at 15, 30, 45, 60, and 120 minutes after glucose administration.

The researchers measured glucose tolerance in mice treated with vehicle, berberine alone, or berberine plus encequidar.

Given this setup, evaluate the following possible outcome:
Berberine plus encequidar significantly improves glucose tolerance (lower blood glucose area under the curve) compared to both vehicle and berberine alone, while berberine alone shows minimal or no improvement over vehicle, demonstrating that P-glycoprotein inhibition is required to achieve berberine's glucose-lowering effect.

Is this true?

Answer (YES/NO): NO